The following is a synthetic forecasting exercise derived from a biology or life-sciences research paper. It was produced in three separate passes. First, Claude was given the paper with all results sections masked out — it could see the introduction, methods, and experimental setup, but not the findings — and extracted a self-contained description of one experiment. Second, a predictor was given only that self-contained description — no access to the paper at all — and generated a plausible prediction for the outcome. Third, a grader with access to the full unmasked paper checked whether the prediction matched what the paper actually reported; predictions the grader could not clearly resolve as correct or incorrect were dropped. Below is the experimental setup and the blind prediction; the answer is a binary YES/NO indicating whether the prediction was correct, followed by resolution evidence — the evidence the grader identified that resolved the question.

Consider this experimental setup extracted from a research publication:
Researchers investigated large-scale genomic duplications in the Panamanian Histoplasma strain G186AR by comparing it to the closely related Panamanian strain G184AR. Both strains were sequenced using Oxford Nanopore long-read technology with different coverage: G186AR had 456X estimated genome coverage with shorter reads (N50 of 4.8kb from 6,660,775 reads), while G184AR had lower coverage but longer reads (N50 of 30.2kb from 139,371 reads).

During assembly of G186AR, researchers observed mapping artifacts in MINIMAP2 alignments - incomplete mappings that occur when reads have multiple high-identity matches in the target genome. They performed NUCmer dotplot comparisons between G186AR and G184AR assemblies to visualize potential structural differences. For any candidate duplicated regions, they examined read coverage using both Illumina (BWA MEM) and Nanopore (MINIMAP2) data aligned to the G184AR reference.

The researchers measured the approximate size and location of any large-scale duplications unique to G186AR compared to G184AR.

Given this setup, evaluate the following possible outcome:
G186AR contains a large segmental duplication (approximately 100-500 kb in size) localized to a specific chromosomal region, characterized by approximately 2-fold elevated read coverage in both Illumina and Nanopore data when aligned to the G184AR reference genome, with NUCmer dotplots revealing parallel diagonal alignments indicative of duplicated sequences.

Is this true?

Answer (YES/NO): NO